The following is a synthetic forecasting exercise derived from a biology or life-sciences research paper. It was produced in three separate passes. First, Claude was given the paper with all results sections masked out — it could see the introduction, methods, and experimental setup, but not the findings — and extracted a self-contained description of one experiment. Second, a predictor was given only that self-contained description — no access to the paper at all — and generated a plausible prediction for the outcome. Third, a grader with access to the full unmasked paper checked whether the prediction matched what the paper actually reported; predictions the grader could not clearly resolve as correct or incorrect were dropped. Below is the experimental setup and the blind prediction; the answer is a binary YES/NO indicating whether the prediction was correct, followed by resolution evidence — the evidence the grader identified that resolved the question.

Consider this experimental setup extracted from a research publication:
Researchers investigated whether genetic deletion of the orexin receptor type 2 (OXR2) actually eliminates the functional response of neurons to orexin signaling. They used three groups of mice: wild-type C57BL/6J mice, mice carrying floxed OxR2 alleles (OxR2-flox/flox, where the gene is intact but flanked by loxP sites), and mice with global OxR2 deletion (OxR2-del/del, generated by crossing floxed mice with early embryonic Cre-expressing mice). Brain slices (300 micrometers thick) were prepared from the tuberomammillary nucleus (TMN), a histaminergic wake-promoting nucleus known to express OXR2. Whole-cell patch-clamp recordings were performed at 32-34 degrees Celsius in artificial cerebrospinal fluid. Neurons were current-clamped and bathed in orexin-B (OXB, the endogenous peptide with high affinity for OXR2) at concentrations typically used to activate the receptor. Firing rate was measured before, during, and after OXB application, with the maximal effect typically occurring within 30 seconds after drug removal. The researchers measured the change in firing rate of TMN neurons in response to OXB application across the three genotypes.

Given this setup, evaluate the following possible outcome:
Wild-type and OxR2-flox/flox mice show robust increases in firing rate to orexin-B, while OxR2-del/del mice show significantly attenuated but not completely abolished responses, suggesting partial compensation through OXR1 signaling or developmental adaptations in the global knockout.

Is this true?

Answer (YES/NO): NO